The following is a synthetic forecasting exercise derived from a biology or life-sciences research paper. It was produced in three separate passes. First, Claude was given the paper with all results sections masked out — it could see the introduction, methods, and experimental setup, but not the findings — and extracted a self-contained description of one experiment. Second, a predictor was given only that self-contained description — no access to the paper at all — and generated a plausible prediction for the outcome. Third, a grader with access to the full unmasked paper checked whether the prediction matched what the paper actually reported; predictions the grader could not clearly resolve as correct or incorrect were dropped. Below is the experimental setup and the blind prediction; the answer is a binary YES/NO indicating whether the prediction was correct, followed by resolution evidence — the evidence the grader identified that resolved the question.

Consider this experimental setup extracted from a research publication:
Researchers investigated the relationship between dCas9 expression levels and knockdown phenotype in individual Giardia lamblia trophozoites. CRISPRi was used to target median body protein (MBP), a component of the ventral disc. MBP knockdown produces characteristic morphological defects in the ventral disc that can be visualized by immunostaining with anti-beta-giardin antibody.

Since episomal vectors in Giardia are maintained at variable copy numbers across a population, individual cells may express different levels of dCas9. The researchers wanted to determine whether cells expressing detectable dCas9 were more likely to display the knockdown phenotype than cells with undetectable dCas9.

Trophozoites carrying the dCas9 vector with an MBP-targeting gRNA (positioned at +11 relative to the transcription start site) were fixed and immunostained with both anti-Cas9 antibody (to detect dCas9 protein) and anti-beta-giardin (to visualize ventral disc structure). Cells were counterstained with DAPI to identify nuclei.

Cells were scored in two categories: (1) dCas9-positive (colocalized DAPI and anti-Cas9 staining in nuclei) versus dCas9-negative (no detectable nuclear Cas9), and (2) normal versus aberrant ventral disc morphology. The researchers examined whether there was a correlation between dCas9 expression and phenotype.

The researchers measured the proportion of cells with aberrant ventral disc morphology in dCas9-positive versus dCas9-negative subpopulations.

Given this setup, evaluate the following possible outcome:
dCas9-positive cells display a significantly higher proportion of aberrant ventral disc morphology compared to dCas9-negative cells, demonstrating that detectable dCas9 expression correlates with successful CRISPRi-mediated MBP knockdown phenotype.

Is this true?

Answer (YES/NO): YES